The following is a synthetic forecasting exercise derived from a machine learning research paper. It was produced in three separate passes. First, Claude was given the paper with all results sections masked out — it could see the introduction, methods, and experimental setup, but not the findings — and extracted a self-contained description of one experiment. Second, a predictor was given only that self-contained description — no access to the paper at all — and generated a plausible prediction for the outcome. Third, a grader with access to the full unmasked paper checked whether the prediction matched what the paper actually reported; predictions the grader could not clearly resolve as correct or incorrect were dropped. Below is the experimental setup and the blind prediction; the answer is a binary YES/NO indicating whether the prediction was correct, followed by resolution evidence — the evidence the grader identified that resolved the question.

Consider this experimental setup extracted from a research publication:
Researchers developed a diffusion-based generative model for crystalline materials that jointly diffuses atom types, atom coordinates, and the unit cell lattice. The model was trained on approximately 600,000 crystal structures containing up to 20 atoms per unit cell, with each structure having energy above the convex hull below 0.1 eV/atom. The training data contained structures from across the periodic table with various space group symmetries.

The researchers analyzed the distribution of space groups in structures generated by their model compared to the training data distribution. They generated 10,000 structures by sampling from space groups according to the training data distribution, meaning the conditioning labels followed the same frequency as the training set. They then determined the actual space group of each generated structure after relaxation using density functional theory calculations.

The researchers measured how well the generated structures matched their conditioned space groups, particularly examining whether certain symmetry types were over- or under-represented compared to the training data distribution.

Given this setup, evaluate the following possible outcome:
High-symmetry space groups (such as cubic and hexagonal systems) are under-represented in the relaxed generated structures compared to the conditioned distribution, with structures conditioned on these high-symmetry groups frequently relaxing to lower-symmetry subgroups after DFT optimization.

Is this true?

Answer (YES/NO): YES